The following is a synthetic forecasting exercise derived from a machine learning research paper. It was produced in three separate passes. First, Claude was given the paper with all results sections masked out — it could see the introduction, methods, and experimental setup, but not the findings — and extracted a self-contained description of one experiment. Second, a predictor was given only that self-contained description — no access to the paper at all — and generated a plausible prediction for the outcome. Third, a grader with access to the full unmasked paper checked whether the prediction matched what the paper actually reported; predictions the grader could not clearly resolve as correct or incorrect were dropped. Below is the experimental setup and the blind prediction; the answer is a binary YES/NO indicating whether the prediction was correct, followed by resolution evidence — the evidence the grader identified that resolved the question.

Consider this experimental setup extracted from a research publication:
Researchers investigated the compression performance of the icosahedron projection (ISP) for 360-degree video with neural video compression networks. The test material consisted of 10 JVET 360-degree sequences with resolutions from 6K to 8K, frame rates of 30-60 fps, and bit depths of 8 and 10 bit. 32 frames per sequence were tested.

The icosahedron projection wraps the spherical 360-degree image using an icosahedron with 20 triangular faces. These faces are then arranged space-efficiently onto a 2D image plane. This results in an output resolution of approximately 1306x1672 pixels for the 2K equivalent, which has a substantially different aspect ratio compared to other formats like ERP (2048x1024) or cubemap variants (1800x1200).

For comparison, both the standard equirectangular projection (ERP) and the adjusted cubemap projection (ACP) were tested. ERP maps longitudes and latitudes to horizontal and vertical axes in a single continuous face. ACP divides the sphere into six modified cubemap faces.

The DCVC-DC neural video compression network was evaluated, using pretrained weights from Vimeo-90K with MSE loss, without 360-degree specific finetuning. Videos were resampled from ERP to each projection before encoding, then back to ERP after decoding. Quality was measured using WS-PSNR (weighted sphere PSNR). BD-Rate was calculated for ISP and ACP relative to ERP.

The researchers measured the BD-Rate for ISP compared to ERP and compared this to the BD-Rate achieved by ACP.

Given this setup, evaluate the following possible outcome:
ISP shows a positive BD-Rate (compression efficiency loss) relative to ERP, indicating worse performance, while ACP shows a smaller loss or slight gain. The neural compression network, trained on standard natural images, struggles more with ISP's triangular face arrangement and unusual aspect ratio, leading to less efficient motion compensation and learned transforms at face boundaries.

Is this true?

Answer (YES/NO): NO